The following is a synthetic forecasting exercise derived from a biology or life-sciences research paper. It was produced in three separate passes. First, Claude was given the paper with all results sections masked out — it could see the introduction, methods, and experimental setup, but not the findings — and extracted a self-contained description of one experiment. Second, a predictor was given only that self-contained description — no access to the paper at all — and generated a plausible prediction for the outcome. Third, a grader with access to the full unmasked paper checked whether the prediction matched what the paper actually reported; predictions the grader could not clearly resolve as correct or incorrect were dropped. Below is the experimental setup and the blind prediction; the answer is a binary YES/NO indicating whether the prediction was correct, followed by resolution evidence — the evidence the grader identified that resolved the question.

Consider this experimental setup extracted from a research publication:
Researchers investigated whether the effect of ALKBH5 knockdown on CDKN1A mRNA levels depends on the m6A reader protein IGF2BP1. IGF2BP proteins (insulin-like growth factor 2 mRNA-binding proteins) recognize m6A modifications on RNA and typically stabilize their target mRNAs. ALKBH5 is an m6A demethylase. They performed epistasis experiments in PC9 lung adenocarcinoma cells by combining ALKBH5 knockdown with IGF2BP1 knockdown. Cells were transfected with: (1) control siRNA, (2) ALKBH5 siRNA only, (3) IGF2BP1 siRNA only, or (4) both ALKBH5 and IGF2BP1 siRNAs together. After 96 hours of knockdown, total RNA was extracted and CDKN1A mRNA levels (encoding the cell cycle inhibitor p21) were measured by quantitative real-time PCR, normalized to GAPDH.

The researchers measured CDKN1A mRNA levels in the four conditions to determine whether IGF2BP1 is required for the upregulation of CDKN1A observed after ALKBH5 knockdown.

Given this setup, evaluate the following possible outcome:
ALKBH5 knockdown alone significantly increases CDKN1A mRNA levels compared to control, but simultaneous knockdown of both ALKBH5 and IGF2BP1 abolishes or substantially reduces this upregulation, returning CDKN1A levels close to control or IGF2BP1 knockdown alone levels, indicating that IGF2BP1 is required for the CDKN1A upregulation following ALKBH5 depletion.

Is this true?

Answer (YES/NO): YES